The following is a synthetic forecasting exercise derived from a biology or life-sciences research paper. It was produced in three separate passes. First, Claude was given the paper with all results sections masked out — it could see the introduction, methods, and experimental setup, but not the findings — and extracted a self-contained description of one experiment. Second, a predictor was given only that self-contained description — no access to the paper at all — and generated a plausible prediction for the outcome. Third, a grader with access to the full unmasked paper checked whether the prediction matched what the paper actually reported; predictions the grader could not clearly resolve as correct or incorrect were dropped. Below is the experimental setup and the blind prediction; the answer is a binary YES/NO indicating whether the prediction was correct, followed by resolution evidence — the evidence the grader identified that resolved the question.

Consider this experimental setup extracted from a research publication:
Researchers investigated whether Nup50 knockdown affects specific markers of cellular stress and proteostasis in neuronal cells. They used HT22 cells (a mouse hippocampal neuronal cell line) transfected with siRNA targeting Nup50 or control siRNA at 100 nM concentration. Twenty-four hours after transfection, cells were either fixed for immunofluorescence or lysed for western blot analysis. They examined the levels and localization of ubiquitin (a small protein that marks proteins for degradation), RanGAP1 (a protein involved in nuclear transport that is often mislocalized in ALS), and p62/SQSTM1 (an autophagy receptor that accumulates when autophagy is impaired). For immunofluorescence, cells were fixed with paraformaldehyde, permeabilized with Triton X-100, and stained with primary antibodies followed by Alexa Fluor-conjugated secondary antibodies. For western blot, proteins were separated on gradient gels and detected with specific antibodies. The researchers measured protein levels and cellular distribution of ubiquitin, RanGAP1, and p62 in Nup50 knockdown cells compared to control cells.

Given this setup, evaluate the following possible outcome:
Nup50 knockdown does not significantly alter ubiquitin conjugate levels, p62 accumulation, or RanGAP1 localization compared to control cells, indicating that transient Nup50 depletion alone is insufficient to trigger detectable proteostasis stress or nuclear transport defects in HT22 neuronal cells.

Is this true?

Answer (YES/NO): NO